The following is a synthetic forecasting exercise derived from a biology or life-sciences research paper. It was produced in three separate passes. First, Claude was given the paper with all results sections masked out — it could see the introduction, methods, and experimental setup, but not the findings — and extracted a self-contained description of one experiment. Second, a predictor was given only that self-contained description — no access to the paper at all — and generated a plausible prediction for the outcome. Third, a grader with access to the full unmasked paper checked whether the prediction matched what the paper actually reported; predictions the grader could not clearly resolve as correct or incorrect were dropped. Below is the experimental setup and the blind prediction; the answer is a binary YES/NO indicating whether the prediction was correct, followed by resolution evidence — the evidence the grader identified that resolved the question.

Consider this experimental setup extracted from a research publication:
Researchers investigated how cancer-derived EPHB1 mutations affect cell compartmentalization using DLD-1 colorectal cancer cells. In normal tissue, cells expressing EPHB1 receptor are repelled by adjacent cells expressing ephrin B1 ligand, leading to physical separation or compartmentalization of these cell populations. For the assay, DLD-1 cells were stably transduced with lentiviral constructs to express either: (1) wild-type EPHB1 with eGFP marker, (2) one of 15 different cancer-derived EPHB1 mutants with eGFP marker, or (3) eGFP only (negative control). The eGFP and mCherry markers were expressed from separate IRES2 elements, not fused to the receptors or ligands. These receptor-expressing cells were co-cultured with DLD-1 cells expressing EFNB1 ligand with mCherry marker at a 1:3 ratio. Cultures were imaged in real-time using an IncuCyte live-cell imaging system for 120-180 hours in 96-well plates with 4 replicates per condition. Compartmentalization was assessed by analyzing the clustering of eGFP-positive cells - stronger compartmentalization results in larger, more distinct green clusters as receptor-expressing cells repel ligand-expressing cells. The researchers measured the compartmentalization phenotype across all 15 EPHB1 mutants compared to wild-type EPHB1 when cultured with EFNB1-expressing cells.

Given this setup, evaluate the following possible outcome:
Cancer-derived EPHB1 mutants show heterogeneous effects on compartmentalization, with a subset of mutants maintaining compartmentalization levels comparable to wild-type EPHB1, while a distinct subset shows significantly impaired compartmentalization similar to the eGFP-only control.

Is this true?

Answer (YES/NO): NO